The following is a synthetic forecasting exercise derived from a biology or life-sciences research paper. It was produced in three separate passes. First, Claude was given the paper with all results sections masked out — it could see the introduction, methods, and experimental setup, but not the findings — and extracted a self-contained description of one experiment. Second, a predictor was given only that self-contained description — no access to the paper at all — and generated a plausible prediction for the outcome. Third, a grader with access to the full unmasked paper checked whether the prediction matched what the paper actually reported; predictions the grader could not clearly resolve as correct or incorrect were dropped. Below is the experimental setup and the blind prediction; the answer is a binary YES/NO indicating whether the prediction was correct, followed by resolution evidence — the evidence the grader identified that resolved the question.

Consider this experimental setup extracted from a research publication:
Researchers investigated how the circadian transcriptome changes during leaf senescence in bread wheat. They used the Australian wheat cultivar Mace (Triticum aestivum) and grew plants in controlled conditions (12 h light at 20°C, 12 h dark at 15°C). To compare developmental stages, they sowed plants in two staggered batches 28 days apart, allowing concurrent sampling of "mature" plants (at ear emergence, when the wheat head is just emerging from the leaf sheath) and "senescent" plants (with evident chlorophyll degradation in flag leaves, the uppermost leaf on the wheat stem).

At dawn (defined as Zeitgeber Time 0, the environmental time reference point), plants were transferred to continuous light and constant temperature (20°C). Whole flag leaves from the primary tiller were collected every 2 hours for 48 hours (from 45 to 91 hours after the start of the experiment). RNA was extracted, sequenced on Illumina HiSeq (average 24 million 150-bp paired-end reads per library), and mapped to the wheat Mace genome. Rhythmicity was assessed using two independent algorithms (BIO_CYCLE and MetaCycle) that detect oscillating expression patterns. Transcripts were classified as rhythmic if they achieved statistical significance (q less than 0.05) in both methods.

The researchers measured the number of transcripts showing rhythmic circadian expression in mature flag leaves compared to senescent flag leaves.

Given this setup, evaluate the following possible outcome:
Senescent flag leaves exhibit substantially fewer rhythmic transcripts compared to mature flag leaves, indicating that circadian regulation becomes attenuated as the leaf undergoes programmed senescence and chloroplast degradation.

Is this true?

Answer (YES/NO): NO